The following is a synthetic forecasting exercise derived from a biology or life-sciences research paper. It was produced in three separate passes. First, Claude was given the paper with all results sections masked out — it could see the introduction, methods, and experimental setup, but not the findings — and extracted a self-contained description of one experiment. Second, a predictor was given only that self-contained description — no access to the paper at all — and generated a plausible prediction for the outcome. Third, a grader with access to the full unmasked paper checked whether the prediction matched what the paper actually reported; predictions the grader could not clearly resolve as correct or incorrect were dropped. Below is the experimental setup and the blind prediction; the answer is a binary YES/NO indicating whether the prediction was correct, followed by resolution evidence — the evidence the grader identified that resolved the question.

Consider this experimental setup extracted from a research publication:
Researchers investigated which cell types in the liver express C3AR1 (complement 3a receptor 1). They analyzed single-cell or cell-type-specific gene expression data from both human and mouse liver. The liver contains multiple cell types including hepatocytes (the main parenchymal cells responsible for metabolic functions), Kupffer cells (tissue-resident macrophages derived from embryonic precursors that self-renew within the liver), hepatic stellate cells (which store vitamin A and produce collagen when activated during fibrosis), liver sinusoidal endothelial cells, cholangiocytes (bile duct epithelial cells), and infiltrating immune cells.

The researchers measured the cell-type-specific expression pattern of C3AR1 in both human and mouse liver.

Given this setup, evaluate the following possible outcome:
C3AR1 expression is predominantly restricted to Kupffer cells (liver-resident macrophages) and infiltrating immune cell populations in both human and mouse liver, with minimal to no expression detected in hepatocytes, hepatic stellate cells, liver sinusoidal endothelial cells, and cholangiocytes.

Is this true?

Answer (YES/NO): YES